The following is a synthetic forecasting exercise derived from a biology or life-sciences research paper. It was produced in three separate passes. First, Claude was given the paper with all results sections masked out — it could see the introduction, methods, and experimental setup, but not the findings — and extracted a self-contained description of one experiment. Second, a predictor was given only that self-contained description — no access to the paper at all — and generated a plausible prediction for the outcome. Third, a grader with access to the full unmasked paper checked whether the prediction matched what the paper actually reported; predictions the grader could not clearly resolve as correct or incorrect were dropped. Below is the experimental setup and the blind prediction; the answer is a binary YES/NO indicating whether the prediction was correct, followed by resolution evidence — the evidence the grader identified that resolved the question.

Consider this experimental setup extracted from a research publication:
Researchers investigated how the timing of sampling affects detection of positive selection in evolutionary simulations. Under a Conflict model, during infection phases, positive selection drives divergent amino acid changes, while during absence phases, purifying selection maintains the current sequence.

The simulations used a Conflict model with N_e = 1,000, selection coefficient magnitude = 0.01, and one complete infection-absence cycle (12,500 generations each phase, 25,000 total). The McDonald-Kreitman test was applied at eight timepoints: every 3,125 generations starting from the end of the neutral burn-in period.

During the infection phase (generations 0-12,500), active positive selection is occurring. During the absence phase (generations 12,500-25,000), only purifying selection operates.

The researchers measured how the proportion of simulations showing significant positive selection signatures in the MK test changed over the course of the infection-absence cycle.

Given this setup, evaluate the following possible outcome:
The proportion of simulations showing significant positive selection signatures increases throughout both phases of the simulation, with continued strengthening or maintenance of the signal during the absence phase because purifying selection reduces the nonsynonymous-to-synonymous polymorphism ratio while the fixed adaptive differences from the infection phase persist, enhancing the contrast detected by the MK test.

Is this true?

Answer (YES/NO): YES